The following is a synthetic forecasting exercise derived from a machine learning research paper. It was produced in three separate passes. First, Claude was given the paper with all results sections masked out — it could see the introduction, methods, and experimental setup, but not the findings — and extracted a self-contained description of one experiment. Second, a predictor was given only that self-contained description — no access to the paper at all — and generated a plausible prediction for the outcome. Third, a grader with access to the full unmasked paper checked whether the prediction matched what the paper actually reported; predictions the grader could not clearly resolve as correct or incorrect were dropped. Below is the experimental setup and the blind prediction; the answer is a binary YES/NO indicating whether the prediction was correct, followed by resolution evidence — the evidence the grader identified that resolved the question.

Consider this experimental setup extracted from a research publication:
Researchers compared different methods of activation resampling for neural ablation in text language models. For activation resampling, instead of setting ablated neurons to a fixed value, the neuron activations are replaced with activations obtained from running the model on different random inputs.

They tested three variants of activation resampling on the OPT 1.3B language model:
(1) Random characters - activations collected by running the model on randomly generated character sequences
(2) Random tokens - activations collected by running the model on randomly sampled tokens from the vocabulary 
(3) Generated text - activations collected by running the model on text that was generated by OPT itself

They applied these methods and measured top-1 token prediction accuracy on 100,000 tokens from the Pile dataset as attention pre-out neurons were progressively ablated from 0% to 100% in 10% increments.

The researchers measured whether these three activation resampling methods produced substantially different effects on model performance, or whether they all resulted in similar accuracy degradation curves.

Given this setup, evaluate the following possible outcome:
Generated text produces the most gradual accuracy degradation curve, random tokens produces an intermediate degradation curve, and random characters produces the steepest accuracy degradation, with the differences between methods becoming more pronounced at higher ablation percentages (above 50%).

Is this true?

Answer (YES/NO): NO